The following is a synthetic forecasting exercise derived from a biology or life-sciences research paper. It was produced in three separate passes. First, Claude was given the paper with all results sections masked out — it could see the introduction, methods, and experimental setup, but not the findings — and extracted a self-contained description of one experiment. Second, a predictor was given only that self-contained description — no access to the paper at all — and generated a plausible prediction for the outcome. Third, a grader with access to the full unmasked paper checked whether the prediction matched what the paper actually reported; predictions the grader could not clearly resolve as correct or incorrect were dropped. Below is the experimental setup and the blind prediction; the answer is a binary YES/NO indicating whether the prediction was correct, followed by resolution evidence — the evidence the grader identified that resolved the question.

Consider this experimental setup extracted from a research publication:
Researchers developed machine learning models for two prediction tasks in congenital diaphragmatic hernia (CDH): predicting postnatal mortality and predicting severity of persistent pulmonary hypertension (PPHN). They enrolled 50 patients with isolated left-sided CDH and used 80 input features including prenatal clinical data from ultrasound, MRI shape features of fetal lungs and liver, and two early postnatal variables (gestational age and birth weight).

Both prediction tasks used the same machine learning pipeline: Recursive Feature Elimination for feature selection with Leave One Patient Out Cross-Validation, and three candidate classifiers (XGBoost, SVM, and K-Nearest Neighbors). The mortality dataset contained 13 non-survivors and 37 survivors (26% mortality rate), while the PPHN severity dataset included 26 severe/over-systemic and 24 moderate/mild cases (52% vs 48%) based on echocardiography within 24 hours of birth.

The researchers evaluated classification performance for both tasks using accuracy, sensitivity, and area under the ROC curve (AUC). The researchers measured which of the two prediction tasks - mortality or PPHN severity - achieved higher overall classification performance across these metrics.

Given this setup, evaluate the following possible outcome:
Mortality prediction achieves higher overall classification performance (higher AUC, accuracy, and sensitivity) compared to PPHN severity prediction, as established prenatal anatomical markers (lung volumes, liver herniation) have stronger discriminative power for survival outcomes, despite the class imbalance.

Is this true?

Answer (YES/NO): YES